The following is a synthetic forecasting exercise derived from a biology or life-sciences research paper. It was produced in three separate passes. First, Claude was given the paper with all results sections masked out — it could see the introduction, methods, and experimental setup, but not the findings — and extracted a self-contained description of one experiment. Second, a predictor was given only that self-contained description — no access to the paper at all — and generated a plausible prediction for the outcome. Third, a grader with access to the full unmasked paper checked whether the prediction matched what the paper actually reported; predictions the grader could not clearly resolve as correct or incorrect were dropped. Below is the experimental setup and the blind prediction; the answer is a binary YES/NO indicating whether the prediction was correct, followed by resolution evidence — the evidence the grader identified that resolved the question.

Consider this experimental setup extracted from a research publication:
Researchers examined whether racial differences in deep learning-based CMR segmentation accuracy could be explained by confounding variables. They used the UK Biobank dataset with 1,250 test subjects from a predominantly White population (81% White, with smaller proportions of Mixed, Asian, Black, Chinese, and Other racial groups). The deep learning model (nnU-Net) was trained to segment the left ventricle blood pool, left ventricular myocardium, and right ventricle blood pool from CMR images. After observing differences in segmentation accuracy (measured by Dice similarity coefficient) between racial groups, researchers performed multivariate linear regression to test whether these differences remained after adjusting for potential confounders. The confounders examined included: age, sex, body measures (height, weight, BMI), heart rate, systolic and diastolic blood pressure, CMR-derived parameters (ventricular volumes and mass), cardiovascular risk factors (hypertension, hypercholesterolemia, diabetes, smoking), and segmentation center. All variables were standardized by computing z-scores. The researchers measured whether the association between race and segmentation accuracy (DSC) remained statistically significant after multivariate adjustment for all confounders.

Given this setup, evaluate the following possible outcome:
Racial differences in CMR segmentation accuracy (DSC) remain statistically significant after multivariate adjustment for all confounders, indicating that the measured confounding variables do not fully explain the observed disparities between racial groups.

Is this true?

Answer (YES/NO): YES